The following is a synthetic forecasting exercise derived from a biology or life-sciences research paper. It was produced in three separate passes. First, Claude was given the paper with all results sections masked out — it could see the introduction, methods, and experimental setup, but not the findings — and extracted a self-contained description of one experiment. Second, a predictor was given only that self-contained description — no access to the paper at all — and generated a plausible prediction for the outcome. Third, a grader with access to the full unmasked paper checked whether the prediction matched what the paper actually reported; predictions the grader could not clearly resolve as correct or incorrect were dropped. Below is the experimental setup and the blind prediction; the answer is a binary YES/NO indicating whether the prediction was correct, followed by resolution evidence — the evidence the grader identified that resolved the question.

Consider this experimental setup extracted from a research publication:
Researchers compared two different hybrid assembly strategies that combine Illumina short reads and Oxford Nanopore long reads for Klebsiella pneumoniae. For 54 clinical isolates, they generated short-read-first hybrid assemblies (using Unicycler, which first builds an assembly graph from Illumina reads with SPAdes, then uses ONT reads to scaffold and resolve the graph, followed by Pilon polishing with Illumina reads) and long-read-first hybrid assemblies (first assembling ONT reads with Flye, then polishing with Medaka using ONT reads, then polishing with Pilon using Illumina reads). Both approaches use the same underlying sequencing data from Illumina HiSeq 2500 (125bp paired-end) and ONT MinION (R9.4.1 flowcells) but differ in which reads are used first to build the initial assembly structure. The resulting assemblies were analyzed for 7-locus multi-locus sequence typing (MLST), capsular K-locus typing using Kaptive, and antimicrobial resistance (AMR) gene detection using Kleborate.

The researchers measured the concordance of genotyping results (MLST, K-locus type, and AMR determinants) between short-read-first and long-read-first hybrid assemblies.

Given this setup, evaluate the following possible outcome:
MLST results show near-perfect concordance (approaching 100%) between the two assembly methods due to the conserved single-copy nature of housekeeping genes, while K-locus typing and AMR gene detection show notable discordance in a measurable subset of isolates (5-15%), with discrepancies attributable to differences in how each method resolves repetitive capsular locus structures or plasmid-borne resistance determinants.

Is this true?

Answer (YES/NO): NO